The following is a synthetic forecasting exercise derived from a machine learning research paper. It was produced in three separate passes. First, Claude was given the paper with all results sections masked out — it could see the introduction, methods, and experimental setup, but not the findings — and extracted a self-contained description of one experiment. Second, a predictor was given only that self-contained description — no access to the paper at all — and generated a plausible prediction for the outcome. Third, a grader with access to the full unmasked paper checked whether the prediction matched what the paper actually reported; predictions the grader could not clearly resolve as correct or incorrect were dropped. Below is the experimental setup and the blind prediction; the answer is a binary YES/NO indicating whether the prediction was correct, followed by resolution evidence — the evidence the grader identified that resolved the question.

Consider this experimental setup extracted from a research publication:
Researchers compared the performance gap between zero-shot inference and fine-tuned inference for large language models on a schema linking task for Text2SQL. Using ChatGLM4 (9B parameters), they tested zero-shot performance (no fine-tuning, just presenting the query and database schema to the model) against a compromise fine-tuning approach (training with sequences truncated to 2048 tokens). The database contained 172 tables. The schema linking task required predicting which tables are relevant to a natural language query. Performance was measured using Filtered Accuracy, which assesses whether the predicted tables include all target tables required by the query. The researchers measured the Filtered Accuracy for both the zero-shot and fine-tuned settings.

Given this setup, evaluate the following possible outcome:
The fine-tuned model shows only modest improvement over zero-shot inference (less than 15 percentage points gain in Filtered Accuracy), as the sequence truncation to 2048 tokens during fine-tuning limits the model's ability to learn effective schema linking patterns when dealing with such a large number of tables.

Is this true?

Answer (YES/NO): YES